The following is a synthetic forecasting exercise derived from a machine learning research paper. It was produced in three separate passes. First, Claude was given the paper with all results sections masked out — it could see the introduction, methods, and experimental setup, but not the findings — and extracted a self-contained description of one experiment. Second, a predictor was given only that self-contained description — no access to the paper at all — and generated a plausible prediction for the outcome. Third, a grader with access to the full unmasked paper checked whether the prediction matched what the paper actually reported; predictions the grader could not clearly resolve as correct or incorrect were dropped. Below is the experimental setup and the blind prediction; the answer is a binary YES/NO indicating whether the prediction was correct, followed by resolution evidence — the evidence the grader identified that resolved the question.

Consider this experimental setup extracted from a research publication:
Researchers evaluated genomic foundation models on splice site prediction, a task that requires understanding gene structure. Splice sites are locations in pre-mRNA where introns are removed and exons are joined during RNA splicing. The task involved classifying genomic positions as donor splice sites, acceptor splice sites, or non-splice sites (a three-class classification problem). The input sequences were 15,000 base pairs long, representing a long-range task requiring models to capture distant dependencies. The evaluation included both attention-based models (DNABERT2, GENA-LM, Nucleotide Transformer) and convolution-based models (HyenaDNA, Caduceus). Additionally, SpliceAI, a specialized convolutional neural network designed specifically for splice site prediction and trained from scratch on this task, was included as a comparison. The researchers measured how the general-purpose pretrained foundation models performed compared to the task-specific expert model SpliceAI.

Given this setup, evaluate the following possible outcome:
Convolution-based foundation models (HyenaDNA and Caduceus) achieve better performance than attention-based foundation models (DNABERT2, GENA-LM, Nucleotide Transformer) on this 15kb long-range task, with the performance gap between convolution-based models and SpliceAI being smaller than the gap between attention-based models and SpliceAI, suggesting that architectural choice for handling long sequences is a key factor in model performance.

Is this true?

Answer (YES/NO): NO